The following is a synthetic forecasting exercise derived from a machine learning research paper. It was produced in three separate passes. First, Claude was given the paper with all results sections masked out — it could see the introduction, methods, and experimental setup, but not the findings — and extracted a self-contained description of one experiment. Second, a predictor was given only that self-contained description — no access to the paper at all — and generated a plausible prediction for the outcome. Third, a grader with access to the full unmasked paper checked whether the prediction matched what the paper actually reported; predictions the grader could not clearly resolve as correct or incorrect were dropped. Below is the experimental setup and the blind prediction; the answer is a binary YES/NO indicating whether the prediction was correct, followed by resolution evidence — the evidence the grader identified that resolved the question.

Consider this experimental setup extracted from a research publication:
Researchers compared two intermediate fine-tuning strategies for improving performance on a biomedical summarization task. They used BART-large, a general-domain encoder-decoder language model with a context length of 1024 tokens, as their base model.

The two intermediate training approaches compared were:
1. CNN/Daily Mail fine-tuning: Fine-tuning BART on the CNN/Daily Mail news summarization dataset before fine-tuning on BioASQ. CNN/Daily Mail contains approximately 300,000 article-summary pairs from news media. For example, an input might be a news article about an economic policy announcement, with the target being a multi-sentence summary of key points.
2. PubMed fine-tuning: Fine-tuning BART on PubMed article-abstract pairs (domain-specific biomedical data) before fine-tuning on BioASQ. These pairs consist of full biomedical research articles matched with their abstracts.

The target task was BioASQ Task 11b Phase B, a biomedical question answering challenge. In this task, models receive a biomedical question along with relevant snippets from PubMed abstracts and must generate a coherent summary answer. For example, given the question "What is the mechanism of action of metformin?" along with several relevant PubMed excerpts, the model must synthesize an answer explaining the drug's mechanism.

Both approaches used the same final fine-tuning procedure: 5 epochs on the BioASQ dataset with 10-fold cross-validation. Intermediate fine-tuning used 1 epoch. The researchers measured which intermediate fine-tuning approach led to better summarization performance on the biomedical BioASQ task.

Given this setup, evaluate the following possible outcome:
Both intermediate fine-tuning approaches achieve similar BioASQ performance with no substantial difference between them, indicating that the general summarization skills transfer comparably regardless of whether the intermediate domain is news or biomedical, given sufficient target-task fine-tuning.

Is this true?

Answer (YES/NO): NO